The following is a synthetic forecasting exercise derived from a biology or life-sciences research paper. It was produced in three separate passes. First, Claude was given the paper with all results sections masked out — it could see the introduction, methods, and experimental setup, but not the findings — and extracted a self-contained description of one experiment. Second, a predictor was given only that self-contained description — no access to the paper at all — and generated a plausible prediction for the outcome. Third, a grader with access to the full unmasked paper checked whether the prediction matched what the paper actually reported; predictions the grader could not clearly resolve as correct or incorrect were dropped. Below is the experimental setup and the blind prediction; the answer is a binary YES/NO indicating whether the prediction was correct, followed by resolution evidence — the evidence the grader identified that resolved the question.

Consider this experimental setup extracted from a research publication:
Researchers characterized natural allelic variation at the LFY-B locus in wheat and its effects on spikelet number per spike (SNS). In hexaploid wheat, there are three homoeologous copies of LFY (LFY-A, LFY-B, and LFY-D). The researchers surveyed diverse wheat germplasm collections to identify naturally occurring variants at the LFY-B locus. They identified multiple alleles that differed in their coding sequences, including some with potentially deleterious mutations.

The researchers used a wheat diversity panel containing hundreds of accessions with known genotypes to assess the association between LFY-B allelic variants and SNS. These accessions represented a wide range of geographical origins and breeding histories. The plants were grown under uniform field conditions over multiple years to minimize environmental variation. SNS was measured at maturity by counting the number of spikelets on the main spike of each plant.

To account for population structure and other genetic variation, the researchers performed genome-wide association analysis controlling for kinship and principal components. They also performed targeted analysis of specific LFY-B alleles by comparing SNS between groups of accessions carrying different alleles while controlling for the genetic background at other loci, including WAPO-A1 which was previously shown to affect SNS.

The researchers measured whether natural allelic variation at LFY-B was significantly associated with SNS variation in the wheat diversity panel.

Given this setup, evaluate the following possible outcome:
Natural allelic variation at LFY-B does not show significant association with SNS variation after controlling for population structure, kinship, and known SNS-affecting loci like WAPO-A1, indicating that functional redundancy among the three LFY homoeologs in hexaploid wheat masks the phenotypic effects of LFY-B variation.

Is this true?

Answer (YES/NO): NO